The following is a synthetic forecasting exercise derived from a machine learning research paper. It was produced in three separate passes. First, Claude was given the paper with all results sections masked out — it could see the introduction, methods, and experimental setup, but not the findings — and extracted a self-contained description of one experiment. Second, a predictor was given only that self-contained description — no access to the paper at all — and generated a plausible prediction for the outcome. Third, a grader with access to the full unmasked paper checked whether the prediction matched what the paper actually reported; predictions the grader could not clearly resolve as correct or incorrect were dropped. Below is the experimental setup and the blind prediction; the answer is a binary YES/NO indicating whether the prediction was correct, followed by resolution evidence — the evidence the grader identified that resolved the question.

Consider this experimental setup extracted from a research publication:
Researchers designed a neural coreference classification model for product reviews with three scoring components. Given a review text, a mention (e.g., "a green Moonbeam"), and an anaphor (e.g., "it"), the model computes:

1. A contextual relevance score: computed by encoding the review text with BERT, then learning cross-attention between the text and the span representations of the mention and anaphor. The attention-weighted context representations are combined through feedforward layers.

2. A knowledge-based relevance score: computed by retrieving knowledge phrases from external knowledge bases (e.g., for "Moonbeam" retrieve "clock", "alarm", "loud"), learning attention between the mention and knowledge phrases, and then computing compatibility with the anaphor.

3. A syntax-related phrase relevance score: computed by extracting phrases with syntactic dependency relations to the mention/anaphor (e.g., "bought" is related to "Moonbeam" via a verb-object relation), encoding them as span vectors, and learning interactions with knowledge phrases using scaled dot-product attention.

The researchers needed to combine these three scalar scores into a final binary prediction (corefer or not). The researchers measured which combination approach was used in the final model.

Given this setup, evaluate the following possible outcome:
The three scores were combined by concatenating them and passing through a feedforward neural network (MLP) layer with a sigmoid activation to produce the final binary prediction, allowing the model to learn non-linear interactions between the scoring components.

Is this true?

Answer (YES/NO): NO